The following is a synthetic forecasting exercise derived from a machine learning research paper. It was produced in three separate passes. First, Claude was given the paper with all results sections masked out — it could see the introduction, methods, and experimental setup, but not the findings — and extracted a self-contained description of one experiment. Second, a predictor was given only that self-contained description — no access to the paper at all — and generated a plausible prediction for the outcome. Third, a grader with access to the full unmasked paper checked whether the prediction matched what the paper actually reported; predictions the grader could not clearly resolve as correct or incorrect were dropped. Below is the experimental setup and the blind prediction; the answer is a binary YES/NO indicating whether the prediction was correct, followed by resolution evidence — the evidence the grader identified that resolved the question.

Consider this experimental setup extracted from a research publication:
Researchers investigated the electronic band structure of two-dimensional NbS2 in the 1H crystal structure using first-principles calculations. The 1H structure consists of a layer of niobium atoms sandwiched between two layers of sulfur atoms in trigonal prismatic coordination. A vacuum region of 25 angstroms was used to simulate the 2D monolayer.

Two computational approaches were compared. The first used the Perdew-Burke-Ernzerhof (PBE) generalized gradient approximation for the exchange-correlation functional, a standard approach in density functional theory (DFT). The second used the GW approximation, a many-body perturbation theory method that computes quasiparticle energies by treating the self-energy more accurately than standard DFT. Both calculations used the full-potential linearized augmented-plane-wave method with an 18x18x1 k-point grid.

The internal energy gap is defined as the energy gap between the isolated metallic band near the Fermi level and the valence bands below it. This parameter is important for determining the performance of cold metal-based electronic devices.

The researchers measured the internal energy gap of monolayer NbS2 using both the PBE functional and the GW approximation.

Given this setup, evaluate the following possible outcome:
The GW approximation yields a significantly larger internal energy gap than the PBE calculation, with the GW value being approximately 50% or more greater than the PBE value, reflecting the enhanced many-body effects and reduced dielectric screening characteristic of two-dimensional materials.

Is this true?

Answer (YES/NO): YES